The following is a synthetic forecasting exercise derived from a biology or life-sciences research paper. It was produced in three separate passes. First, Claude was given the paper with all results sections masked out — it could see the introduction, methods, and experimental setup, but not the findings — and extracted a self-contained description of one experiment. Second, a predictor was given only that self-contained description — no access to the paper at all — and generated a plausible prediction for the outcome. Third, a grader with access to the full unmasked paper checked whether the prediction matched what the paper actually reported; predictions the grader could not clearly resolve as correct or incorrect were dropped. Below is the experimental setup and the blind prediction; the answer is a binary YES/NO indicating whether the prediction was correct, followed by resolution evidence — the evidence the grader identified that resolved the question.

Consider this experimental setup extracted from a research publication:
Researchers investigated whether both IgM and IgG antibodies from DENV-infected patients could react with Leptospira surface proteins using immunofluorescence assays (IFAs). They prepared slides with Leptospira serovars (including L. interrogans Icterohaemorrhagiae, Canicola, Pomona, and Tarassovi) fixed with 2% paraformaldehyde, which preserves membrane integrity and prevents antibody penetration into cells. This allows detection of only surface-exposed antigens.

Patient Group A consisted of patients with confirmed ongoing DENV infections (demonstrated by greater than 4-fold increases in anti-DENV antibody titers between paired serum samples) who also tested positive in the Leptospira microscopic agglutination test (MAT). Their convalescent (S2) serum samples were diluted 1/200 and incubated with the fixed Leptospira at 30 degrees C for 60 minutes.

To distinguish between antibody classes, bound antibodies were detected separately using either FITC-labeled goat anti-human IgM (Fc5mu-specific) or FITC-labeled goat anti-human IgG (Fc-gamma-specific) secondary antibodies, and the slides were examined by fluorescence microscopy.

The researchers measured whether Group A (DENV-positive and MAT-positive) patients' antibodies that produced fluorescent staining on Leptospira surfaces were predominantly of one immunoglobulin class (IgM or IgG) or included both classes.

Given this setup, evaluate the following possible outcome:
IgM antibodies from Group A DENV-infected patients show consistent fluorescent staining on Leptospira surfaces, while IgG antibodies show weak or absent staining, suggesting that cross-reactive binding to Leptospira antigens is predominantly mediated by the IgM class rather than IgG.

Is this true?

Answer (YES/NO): NO